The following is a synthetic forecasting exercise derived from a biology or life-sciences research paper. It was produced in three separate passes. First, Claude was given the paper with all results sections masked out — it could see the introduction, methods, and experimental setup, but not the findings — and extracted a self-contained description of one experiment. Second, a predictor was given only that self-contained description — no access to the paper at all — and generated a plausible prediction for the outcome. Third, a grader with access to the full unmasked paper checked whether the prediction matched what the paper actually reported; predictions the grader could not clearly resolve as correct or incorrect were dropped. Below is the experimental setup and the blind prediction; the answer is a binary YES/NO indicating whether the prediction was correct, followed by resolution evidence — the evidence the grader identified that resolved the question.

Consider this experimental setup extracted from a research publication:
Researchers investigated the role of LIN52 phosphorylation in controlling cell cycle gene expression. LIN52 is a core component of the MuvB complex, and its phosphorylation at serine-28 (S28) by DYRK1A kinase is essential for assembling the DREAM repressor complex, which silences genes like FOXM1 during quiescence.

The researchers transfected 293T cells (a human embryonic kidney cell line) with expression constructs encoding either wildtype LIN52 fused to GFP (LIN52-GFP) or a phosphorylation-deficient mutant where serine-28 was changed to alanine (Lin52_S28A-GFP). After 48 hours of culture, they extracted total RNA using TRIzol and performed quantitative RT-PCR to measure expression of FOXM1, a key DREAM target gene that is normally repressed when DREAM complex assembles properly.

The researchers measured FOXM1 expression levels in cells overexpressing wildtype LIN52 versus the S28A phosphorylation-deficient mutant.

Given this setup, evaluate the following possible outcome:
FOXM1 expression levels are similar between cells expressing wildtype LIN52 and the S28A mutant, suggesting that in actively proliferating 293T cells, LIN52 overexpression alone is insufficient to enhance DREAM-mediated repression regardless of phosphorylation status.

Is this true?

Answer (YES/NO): NO